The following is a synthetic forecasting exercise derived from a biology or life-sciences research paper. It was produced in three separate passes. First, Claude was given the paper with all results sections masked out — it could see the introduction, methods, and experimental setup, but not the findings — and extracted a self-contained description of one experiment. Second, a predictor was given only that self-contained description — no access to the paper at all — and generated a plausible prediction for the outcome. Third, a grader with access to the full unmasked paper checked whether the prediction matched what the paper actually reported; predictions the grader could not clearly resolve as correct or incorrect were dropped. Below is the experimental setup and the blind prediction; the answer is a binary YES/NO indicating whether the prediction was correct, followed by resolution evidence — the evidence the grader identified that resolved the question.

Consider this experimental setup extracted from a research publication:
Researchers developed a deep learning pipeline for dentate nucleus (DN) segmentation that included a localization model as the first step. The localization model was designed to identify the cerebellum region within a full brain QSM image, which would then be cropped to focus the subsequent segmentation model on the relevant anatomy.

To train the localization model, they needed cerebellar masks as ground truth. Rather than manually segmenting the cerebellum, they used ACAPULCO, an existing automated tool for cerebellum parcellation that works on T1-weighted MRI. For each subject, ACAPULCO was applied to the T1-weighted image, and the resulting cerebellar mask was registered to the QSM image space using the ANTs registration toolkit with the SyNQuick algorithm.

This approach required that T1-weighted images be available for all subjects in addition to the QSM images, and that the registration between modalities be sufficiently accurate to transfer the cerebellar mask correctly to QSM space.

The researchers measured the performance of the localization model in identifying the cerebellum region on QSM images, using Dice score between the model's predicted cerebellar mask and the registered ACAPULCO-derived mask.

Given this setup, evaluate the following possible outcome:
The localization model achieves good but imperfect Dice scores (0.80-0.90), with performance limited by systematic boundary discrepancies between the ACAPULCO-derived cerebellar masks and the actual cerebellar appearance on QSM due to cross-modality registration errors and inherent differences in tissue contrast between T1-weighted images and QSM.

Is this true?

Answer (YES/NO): NO